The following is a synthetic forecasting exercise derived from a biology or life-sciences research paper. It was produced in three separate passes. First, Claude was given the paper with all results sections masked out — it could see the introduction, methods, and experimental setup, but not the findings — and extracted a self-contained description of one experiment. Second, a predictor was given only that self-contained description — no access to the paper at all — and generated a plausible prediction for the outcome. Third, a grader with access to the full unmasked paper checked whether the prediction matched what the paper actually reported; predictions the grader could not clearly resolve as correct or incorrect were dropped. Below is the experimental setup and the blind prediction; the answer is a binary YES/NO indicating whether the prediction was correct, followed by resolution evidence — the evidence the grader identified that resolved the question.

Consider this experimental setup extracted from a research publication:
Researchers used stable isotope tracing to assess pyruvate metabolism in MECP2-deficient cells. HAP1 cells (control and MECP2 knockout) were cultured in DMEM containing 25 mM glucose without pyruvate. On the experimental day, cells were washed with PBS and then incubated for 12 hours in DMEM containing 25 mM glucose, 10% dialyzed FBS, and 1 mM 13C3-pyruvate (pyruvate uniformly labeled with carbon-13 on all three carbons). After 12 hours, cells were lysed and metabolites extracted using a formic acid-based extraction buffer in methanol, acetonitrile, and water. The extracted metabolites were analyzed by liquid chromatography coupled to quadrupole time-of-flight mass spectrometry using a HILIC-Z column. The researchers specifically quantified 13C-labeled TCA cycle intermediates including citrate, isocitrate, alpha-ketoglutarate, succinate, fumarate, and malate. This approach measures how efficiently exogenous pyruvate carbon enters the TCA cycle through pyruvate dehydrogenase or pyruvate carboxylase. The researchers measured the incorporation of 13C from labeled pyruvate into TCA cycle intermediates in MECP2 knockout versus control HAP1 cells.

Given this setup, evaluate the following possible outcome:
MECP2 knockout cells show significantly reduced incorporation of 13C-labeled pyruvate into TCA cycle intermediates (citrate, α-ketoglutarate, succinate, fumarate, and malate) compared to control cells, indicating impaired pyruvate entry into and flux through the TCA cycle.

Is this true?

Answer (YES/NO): YES